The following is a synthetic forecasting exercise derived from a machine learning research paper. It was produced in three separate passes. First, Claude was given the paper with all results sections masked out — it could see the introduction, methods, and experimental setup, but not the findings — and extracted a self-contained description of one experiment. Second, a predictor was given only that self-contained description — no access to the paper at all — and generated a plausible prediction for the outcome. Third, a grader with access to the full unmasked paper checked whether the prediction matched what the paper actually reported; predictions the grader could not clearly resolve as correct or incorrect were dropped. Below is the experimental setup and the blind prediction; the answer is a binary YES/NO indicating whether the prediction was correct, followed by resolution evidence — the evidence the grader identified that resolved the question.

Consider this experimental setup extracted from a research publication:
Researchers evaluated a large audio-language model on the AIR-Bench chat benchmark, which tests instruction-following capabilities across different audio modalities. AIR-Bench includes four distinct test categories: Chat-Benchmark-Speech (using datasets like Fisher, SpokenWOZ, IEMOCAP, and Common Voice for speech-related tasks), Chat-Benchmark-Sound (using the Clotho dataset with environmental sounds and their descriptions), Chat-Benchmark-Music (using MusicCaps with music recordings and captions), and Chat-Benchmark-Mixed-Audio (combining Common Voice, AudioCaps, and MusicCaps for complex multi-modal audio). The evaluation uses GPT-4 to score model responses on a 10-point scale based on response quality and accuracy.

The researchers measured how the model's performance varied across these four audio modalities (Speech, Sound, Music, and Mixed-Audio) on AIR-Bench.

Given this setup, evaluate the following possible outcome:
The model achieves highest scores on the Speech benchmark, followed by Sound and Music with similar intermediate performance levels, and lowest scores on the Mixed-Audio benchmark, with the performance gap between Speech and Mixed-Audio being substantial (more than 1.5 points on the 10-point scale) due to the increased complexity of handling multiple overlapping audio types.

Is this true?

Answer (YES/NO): NO